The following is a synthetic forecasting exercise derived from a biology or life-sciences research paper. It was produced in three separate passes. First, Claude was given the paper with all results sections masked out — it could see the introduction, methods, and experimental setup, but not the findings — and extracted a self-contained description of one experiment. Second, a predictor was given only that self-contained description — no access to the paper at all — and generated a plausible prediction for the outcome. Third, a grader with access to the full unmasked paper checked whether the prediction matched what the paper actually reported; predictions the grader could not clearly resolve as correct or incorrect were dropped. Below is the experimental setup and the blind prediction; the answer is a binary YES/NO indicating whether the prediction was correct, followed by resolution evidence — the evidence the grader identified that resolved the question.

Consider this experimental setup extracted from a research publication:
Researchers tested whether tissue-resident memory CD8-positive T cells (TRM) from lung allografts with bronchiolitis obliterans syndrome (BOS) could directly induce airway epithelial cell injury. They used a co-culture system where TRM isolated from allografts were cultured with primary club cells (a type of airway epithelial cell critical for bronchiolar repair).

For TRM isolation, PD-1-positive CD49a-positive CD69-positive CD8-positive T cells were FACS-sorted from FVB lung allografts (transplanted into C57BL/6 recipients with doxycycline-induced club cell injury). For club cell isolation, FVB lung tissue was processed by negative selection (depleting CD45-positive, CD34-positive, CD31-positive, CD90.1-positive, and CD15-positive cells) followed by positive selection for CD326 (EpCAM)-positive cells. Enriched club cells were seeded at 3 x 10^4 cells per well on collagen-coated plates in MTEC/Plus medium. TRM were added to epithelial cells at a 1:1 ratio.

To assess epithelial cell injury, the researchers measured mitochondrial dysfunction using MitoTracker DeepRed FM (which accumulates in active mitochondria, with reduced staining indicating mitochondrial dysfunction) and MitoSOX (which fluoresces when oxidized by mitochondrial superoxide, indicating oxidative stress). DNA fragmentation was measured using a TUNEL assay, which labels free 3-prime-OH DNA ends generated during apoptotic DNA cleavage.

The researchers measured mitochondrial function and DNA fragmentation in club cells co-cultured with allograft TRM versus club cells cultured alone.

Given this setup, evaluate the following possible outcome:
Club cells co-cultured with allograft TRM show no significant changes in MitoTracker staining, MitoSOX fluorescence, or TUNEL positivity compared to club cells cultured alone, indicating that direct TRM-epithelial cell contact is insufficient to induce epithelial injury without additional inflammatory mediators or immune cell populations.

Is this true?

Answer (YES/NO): NO